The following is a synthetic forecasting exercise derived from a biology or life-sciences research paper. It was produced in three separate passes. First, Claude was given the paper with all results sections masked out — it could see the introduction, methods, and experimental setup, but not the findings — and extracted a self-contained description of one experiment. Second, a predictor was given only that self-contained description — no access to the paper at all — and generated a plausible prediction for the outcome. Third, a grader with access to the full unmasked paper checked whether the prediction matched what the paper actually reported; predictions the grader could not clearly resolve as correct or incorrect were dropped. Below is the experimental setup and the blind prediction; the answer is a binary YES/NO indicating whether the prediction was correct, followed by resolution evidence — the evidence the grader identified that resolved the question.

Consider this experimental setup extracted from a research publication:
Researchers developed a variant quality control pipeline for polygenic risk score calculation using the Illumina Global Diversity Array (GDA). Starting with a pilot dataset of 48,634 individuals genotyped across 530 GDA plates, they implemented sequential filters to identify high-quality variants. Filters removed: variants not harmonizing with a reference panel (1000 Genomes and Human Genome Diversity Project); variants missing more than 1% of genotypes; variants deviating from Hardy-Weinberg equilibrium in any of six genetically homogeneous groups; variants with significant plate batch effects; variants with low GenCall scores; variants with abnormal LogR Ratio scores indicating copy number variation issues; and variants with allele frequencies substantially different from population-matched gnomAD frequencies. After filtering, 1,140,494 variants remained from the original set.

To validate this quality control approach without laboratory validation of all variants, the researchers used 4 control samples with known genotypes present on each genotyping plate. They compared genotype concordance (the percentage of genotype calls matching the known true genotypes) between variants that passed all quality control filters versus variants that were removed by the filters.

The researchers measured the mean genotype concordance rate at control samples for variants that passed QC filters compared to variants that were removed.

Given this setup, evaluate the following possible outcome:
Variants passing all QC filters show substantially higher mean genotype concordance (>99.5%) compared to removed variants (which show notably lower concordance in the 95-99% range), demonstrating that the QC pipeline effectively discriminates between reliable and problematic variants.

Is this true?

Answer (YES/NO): NO